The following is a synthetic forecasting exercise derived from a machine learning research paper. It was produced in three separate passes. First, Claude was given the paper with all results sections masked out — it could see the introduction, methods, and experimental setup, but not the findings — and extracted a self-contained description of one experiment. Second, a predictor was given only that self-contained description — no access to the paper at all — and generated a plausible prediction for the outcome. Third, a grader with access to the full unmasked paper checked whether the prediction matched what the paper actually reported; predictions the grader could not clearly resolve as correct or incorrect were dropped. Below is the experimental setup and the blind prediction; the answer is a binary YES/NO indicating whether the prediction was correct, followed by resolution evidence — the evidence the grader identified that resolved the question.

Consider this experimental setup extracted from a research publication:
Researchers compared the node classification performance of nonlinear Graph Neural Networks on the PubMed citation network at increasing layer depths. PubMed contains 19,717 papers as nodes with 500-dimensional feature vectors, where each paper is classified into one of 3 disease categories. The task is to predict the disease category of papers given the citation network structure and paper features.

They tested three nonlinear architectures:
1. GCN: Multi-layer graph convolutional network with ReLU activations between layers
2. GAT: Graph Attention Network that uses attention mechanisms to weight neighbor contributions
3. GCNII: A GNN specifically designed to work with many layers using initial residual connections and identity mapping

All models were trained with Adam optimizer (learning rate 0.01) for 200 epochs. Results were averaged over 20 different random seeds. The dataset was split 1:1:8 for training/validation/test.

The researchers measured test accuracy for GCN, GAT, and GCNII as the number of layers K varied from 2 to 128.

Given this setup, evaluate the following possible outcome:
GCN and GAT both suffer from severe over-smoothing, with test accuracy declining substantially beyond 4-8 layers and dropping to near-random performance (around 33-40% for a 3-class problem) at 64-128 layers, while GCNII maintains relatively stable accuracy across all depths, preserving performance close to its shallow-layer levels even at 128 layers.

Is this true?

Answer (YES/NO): NO